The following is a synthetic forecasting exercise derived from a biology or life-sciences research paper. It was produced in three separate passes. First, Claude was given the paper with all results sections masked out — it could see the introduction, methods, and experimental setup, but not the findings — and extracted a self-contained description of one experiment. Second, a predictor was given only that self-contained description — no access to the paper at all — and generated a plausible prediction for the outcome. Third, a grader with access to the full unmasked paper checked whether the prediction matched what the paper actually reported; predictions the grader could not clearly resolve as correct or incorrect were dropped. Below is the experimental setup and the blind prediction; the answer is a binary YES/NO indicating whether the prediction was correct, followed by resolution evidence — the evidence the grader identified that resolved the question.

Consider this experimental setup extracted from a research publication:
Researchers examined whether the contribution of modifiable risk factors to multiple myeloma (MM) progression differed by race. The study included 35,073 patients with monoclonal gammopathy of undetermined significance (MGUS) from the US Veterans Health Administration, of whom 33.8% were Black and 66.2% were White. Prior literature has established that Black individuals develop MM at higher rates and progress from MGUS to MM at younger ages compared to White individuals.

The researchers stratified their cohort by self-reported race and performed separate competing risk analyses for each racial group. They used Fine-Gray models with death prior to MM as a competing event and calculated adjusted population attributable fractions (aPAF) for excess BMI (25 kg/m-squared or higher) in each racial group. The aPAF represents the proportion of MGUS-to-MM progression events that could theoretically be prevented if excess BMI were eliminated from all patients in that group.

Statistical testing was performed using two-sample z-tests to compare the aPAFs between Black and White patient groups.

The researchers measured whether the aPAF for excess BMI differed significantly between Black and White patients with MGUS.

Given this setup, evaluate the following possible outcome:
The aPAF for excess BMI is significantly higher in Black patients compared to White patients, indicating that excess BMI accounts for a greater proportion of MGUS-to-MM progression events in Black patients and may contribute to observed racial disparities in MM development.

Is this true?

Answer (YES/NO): NO